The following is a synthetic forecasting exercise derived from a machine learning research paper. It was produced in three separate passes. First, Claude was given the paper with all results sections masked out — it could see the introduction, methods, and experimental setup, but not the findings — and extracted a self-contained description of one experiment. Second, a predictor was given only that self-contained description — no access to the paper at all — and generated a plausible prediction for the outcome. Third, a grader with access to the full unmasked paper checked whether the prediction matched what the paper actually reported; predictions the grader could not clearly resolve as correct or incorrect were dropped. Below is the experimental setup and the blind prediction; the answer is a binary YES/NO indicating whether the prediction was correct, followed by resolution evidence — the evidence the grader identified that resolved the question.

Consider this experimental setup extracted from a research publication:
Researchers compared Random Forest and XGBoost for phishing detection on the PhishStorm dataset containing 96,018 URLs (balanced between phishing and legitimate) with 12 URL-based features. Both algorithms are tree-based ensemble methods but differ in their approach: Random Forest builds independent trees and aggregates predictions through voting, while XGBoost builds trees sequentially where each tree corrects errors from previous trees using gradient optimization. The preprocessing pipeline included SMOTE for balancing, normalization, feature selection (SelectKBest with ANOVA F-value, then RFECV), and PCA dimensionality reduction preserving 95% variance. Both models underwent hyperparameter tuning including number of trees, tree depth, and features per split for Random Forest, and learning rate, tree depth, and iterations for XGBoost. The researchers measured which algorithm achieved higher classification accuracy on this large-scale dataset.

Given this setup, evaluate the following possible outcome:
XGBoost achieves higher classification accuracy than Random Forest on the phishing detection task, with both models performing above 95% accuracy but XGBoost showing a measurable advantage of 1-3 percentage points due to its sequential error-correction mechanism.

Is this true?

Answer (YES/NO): NO